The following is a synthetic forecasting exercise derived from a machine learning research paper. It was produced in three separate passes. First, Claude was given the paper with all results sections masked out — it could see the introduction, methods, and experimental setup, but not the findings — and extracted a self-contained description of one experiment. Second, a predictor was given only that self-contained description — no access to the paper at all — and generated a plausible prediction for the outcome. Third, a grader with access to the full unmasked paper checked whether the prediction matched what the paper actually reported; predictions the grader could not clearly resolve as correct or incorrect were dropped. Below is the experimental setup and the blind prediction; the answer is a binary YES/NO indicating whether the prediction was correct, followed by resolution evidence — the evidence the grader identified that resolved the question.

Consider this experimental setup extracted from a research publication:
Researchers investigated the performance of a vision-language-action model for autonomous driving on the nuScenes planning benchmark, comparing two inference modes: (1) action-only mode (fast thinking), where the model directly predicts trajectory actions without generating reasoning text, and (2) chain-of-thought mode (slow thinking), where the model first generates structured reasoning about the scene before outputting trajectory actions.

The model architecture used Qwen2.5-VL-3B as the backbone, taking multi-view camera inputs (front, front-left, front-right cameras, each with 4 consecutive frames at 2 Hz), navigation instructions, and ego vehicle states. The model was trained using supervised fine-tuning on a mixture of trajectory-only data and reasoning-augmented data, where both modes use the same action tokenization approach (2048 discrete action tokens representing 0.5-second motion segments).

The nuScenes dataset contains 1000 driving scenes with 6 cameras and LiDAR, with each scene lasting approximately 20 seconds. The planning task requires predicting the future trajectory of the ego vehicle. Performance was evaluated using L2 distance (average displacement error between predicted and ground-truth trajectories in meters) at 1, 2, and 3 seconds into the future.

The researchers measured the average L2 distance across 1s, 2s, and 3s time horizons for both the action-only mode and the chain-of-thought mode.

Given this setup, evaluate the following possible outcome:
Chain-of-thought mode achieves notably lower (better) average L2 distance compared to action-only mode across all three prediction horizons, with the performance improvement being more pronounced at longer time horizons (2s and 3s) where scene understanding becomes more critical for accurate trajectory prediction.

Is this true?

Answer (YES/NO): NO